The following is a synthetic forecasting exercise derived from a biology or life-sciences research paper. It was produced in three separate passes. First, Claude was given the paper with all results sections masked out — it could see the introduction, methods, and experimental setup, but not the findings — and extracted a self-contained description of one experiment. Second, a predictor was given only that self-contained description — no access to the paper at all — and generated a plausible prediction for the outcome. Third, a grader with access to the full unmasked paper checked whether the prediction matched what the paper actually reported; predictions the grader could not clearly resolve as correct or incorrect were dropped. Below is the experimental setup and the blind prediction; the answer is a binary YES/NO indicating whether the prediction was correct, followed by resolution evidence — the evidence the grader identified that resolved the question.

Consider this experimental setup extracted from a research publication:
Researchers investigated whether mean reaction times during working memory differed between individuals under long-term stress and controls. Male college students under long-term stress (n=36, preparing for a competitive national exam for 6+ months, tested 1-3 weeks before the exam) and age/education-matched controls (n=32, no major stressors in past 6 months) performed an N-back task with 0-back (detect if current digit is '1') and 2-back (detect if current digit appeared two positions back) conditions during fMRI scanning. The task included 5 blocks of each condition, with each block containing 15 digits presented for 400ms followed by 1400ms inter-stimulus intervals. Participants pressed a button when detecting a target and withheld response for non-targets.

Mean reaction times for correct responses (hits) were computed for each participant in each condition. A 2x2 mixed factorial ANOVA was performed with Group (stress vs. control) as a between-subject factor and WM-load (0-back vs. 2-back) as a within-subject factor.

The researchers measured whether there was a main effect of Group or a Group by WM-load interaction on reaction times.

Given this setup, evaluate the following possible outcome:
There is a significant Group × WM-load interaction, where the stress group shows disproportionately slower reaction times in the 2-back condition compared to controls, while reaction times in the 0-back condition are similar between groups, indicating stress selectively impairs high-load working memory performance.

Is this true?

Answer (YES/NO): NO